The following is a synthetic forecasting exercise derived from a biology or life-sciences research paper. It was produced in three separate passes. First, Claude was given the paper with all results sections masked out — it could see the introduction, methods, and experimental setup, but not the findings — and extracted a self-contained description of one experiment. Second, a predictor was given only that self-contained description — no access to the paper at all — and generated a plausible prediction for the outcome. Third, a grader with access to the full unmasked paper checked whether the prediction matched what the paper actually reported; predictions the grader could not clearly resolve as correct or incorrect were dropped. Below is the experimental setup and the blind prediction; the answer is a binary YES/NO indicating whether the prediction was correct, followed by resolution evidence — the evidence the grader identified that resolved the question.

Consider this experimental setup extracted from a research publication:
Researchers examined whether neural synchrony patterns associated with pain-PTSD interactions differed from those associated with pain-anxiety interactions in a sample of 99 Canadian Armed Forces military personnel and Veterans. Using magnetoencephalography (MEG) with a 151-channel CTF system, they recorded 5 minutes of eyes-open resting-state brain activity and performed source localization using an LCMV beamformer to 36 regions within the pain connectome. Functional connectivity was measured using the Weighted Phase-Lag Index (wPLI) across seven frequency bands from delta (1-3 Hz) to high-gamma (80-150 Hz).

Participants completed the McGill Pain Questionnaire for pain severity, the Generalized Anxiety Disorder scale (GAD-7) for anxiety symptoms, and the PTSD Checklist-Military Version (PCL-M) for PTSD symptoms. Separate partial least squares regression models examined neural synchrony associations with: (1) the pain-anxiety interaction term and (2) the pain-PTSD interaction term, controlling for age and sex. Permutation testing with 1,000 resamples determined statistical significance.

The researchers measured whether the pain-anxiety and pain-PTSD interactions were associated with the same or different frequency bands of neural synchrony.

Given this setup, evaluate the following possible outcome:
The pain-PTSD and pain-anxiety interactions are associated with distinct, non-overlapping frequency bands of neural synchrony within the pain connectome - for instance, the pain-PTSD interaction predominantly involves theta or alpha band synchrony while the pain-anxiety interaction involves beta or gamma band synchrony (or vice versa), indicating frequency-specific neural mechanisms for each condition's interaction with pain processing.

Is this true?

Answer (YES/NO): NO